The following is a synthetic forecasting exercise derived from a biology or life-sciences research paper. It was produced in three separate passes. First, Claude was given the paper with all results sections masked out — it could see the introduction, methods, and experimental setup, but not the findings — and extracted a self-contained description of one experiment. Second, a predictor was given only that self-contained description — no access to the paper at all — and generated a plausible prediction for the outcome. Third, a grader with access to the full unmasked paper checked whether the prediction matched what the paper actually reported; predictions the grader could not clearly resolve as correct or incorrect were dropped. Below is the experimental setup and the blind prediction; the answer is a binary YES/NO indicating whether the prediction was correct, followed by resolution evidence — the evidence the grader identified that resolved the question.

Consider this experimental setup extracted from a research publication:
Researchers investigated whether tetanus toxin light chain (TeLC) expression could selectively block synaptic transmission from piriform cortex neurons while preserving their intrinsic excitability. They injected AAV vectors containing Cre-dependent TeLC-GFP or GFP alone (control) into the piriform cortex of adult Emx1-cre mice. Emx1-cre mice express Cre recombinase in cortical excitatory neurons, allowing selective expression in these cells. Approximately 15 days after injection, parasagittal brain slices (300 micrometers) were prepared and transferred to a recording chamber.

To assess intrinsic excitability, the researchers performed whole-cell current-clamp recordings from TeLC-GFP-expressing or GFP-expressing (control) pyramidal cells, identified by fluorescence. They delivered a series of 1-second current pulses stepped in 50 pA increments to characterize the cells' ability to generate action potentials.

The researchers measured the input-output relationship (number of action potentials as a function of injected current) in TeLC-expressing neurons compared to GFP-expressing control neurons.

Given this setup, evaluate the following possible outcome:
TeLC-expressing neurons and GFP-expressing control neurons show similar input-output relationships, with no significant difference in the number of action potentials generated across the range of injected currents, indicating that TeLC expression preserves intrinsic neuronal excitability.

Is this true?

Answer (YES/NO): YES